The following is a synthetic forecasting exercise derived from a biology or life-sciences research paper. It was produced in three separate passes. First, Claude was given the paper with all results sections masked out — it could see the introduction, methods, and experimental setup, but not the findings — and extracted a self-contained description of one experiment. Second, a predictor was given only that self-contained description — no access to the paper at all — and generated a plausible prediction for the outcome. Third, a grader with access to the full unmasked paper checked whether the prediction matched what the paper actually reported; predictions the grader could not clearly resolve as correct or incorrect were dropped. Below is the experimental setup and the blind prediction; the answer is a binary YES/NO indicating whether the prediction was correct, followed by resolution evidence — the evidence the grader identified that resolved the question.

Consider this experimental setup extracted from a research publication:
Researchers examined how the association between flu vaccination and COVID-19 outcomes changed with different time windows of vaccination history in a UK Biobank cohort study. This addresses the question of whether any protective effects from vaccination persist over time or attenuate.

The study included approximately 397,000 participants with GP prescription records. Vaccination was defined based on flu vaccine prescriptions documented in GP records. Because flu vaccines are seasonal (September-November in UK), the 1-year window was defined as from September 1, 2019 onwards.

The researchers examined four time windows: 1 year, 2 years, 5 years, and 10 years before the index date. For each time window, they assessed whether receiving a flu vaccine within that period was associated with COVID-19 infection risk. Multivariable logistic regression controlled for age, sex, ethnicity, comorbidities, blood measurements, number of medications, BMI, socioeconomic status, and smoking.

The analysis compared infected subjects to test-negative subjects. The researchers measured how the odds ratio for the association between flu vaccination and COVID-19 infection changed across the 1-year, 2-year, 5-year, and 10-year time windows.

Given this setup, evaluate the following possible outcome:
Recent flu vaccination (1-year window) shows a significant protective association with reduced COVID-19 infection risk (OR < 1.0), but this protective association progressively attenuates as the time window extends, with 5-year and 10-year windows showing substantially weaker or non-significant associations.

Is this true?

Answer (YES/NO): NO